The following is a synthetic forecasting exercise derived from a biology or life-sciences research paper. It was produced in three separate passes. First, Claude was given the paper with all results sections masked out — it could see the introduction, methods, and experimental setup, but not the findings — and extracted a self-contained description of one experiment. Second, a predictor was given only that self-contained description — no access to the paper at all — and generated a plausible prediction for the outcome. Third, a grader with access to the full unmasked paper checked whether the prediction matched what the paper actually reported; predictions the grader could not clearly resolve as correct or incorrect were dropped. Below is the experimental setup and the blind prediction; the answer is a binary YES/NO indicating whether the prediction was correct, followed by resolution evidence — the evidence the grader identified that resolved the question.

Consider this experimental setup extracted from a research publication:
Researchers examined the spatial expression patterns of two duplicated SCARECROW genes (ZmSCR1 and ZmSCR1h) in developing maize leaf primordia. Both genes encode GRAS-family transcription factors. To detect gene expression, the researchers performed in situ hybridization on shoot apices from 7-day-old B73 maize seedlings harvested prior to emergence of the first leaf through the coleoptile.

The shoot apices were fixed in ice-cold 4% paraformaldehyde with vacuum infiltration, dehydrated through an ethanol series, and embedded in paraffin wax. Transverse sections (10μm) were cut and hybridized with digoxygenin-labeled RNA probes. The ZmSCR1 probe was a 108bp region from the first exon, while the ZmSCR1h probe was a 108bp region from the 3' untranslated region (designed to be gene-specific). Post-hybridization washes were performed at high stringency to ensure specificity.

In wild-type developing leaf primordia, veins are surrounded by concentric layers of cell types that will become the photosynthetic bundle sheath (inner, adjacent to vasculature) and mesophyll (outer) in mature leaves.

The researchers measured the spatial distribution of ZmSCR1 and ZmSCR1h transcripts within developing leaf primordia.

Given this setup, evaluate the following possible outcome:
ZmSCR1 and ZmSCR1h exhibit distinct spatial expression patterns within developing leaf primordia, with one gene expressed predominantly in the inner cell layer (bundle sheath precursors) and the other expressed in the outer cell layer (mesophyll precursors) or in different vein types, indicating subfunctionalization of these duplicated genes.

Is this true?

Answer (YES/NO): NO